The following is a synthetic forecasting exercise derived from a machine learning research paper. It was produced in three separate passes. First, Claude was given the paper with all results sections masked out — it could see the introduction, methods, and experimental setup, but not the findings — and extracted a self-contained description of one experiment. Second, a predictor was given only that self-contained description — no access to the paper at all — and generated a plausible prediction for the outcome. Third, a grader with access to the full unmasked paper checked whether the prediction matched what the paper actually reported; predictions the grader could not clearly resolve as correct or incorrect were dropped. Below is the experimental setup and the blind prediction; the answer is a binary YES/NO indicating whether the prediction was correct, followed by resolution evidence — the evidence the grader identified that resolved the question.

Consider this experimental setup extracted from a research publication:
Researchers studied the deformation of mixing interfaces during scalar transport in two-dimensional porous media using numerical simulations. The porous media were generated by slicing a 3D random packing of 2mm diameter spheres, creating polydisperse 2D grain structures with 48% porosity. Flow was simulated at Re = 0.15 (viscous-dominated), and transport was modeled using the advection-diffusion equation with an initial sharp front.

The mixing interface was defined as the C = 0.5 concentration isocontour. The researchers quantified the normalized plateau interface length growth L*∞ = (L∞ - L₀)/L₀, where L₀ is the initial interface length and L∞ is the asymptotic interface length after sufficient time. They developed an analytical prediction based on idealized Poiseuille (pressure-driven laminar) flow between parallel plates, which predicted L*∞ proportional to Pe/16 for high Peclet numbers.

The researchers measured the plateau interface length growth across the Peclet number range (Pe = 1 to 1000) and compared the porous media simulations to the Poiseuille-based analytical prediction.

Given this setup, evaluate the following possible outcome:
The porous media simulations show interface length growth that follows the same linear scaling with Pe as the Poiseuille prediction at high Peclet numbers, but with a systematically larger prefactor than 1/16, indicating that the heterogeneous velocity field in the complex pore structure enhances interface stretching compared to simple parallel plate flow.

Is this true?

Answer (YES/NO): NO